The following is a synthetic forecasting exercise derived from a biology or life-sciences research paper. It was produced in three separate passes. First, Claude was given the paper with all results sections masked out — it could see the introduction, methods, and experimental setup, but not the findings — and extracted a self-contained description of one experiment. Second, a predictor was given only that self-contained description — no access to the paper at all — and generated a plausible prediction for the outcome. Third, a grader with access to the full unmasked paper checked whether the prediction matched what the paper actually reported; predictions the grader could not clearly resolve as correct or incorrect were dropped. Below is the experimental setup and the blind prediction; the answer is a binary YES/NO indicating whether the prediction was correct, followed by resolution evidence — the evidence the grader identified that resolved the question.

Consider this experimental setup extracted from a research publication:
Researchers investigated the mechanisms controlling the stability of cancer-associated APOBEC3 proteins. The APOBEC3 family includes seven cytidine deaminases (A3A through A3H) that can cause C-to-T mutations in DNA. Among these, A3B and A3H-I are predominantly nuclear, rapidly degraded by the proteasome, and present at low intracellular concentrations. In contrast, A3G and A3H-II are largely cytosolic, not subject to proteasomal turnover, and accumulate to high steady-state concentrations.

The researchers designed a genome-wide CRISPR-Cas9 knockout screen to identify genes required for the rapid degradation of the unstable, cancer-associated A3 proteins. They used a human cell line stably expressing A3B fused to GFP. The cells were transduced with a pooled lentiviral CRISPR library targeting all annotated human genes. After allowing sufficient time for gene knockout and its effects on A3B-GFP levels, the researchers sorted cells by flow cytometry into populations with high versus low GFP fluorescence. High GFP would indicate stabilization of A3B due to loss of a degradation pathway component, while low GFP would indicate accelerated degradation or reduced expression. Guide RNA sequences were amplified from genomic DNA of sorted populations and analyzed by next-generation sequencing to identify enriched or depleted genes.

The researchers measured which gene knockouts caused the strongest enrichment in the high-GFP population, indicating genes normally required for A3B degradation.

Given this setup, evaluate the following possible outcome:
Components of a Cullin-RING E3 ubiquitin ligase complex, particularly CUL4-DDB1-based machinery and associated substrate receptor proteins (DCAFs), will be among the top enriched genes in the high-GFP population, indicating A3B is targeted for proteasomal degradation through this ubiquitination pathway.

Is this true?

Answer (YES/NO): NO